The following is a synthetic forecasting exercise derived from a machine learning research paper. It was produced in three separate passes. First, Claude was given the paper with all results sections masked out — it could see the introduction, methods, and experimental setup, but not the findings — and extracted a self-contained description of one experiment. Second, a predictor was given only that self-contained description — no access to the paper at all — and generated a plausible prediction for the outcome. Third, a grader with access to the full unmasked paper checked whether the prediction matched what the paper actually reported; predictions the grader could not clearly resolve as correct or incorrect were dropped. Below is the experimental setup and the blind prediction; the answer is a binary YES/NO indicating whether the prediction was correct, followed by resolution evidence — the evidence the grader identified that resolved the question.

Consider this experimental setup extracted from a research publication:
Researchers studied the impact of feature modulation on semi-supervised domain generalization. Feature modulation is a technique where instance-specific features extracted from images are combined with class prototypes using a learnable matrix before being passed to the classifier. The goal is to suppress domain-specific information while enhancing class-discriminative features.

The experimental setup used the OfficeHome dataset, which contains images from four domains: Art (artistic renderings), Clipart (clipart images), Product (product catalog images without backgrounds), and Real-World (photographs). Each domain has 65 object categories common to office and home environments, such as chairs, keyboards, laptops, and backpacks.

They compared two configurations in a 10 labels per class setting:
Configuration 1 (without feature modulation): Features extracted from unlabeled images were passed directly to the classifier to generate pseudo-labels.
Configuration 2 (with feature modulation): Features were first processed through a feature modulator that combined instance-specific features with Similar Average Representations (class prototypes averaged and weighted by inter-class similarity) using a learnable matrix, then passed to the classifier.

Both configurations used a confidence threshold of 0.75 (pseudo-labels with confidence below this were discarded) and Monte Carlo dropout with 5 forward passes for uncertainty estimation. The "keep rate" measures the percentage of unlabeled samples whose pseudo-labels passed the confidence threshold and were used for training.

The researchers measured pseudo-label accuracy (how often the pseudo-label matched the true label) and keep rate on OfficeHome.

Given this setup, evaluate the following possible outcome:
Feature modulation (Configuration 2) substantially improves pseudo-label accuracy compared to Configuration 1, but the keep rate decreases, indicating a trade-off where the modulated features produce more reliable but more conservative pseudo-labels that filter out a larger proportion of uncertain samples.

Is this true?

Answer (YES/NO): NO